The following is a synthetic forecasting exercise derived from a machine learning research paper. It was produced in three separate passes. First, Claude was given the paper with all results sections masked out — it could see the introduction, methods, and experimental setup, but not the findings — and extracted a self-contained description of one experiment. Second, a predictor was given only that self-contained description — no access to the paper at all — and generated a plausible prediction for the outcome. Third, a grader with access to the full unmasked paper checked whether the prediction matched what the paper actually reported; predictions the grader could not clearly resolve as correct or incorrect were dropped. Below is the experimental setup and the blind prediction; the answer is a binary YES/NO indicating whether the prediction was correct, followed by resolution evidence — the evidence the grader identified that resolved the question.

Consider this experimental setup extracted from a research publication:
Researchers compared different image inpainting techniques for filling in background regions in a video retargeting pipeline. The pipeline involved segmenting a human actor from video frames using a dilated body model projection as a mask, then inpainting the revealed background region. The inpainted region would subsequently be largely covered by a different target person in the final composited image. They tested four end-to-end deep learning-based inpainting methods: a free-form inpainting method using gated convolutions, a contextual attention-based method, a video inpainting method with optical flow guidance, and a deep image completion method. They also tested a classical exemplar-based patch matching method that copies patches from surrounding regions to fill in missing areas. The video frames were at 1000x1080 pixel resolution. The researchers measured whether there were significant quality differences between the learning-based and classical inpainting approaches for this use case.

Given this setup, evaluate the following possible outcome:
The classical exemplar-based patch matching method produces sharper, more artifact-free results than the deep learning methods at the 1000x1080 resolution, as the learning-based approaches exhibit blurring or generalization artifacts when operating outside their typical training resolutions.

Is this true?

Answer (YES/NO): NO